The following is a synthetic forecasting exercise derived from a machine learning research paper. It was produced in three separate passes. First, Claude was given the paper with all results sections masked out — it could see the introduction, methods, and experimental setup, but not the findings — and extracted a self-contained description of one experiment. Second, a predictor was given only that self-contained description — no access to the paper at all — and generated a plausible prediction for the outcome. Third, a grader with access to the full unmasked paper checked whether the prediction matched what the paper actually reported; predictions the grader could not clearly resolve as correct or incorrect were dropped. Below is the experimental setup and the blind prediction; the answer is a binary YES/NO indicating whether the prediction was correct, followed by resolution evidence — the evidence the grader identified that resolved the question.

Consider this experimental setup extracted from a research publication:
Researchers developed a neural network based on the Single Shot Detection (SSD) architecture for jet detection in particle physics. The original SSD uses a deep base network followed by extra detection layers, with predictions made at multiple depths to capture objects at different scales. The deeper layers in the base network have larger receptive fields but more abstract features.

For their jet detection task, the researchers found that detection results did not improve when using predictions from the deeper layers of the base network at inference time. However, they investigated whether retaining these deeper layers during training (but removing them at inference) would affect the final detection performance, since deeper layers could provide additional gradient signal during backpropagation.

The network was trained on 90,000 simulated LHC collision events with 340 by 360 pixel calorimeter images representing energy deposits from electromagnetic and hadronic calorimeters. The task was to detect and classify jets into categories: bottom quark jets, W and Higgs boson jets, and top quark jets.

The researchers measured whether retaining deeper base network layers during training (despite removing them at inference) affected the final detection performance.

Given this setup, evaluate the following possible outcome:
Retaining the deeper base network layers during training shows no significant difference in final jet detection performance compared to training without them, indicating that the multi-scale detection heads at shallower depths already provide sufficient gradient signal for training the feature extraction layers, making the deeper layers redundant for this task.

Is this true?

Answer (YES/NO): NO